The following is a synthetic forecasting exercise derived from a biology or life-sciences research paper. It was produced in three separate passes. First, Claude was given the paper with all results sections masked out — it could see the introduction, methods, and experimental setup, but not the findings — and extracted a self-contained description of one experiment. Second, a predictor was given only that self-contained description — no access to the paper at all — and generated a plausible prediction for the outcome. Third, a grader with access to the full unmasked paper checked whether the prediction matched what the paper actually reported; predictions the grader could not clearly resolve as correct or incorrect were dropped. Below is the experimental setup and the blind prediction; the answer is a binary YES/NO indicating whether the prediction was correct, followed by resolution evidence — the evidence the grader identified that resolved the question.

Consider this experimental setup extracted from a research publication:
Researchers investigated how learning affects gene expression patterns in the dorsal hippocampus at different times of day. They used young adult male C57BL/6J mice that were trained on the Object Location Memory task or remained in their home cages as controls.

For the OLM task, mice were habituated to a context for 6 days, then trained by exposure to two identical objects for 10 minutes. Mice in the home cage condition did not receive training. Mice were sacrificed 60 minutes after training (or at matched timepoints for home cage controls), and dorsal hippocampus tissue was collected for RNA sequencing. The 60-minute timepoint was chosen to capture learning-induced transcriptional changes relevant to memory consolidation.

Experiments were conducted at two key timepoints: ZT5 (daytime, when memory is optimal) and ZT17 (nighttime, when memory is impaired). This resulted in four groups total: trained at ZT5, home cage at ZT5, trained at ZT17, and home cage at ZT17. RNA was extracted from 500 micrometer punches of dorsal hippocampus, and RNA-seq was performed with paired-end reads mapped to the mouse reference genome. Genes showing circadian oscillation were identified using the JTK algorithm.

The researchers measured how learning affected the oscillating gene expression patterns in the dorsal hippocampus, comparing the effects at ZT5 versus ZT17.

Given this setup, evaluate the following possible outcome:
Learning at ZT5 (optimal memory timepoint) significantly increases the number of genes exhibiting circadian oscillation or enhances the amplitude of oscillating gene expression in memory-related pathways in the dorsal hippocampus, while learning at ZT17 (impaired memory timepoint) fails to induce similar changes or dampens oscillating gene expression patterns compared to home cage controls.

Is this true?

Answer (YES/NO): NO